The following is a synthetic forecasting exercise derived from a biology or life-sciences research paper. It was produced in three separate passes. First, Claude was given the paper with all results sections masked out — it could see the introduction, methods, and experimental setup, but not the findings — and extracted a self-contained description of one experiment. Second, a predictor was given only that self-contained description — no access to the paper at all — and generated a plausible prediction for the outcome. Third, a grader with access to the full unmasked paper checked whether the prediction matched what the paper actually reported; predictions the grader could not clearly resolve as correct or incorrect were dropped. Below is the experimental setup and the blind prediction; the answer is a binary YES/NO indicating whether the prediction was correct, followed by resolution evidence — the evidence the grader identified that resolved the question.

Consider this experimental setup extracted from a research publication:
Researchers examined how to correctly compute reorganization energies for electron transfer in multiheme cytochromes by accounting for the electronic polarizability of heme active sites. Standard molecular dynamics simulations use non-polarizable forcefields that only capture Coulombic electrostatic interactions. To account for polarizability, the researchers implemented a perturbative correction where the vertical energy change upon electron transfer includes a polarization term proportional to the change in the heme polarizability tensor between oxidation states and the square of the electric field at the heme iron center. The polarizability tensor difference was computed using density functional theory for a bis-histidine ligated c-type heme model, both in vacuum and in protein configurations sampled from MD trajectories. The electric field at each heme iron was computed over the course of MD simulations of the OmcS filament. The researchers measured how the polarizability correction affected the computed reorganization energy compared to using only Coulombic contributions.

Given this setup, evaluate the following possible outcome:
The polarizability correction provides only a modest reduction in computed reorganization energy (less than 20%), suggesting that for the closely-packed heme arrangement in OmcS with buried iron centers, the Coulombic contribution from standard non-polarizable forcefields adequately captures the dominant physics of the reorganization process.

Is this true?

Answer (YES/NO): NO